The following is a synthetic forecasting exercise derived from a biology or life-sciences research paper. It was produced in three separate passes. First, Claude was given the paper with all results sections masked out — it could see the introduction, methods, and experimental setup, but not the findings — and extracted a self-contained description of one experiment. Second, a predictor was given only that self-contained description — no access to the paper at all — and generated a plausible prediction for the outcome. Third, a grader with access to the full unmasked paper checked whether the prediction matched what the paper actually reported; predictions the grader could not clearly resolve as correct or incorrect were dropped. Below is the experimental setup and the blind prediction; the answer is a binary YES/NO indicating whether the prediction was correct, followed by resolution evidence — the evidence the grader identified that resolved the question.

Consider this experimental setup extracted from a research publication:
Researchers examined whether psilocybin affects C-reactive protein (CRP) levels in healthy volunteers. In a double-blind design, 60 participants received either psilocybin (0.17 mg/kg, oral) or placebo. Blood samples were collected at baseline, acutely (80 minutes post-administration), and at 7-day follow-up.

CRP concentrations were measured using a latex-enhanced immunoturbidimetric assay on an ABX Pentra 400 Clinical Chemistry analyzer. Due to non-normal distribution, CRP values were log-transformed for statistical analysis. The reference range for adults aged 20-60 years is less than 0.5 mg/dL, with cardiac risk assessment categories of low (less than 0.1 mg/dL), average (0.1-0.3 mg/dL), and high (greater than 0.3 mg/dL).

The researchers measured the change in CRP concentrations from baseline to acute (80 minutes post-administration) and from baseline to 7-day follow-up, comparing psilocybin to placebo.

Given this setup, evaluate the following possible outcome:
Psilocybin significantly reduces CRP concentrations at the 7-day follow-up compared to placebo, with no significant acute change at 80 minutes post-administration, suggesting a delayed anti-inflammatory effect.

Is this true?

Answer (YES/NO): YES